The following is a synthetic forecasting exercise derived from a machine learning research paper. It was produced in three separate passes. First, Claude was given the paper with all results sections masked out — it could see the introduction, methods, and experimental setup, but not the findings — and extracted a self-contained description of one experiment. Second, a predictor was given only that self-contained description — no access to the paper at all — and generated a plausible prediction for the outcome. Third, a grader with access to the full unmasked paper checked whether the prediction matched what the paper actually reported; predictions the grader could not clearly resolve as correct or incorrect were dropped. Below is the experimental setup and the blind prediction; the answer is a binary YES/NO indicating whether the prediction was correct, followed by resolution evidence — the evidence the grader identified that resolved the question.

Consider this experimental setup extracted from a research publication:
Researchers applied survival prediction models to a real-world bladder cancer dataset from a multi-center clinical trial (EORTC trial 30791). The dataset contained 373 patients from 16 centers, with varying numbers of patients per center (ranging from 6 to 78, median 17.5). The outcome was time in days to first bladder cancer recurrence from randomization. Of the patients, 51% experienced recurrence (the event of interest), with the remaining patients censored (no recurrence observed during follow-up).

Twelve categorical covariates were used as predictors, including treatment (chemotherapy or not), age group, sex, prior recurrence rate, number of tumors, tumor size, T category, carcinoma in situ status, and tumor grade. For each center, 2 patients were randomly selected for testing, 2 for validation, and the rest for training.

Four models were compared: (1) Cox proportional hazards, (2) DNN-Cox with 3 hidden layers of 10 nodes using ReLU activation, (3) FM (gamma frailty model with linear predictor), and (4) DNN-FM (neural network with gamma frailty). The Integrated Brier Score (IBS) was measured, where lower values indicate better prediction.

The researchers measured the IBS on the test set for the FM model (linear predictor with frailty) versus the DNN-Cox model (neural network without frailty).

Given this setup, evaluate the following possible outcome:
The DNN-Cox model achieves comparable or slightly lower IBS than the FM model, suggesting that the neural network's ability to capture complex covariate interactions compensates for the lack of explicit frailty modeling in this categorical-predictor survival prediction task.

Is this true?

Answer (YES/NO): YES